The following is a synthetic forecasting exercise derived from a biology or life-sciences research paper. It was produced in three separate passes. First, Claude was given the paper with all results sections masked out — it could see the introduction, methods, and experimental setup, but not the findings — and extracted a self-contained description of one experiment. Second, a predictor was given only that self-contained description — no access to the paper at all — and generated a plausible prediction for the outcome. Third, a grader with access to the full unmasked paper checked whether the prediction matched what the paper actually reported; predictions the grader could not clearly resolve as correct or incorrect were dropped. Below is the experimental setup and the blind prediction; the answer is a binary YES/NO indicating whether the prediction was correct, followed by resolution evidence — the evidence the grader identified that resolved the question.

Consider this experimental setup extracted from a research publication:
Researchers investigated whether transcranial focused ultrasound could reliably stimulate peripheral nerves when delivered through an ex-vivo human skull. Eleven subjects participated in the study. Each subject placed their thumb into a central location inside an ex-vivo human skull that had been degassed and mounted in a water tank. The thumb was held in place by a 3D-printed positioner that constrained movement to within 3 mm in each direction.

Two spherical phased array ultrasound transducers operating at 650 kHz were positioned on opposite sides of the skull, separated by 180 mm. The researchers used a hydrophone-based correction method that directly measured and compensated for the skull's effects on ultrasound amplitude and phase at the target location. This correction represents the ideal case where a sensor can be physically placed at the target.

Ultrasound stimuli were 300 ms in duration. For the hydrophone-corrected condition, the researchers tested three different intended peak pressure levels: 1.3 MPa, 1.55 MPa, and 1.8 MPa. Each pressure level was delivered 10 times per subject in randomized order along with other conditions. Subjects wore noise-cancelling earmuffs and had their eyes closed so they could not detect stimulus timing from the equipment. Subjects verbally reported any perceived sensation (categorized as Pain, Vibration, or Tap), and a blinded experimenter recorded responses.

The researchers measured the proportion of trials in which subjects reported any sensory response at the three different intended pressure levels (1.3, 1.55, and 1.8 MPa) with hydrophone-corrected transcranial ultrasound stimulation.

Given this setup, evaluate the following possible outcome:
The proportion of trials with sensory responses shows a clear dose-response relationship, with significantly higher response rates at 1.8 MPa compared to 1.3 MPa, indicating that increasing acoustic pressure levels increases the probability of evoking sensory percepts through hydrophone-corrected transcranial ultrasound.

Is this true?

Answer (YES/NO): YES